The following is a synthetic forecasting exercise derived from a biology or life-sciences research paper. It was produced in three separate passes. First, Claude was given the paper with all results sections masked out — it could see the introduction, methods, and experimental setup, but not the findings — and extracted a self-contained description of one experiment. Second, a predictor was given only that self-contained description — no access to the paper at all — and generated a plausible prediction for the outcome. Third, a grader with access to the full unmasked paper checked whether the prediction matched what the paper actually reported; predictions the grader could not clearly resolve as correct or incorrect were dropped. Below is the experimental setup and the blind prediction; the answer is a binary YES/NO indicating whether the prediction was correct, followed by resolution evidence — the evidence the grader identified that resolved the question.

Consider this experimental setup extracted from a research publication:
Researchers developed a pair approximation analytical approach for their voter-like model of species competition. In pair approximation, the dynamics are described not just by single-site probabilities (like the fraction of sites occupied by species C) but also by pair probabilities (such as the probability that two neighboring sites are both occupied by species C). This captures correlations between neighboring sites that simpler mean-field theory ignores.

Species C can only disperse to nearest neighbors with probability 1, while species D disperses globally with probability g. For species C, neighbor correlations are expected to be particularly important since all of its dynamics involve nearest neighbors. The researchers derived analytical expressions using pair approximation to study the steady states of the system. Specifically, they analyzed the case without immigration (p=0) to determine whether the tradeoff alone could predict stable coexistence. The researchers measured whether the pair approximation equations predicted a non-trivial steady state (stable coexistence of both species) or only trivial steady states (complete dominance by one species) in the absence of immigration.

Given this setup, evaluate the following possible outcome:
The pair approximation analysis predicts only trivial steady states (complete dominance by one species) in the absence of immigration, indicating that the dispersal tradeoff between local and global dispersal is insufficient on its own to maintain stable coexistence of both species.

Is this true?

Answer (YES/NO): YES